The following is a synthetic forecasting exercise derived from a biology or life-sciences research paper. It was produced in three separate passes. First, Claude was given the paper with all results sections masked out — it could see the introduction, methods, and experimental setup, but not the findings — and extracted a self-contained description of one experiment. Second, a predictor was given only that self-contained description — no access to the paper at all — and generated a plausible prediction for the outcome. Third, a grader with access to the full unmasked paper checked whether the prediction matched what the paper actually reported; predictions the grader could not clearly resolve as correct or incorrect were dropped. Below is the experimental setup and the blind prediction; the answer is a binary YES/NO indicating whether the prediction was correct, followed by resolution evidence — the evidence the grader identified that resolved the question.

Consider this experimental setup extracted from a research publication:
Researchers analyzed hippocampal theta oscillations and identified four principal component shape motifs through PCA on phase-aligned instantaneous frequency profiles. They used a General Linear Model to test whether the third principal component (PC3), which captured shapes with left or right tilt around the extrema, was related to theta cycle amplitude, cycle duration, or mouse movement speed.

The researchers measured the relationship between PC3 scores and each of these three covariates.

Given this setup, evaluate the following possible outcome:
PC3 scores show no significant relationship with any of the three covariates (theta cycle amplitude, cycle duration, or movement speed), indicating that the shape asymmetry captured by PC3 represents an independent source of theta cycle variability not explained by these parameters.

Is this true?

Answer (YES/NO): NO